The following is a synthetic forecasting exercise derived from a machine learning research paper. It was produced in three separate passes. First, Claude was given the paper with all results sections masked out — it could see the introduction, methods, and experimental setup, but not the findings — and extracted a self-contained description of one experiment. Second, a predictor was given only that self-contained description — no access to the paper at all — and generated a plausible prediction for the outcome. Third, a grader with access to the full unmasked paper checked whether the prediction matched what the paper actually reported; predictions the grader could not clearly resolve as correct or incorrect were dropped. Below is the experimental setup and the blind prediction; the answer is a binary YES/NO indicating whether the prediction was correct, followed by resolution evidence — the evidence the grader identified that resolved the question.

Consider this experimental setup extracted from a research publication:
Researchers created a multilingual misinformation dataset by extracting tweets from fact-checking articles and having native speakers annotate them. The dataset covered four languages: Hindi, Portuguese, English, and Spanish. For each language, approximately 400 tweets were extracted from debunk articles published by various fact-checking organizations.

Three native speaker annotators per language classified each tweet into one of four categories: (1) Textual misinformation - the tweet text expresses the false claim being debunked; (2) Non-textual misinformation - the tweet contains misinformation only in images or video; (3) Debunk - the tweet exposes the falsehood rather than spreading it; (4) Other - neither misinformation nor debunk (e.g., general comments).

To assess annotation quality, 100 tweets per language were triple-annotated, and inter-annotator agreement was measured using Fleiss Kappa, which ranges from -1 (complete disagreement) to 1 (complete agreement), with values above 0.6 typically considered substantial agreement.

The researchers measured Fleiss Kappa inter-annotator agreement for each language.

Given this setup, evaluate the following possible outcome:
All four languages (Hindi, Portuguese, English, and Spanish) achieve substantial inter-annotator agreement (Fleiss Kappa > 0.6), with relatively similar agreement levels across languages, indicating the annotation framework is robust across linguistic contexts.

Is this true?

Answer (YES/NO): NO